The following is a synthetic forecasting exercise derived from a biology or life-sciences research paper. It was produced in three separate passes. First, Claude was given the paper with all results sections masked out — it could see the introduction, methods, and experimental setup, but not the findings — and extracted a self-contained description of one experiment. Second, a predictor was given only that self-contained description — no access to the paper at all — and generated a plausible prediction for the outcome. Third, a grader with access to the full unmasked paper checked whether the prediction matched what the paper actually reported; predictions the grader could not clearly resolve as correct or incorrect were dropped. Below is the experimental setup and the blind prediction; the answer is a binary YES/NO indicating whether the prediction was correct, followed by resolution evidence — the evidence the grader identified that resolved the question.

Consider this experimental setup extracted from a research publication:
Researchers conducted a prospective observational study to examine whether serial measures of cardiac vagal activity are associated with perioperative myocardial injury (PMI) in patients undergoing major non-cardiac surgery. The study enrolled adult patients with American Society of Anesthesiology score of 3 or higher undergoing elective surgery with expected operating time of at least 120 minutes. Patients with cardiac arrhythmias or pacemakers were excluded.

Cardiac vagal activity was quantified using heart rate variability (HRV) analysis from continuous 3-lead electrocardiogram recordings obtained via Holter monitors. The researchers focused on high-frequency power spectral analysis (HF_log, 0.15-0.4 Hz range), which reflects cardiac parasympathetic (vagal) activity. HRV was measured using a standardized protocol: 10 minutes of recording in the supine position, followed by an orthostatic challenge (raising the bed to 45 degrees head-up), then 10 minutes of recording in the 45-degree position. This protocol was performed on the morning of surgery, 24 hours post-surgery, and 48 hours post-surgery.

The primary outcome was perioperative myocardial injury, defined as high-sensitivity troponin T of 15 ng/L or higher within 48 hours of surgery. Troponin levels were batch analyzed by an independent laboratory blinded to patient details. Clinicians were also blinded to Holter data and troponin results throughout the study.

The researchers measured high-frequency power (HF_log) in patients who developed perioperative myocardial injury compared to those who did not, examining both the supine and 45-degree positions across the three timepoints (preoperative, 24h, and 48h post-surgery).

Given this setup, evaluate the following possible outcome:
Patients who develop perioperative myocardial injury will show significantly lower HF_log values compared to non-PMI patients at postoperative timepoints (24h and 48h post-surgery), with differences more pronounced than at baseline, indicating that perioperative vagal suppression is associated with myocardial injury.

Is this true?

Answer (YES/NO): NO